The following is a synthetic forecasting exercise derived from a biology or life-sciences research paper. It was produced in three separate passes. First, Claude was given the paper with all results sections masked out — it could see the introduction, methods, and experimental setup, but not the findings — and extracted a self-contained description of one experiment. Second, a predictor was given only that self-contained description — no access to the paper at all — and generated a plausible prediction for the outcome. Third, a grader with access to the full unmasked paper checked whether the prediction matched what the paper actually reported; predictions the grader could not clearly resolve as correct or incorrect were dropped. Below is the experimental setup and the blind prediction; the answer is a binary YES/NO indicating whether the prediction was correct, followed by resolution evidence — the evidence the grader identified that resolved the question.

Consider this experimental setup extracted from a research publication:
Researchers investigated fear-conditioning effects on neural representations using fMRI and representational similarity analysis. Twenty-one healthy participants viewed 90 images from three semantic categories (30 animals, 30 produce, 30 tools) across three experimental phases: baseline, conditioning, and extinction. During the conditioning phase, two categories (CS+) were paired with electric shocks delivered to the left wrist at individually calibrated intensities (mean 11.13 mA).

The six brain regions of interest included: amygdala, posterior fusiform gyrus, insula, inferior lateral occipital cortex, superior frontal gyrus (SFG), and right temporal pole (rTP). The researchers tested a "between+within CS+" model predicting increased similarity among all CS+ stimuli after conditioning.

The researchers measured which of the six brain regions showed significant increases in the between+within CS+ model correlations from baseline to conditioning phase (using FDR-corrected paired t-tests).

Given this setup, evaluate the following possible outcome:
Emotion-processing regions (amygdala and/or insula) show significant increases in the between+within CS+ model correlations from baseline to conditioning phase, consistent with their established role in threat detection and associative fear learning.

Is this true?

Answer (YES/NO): NO